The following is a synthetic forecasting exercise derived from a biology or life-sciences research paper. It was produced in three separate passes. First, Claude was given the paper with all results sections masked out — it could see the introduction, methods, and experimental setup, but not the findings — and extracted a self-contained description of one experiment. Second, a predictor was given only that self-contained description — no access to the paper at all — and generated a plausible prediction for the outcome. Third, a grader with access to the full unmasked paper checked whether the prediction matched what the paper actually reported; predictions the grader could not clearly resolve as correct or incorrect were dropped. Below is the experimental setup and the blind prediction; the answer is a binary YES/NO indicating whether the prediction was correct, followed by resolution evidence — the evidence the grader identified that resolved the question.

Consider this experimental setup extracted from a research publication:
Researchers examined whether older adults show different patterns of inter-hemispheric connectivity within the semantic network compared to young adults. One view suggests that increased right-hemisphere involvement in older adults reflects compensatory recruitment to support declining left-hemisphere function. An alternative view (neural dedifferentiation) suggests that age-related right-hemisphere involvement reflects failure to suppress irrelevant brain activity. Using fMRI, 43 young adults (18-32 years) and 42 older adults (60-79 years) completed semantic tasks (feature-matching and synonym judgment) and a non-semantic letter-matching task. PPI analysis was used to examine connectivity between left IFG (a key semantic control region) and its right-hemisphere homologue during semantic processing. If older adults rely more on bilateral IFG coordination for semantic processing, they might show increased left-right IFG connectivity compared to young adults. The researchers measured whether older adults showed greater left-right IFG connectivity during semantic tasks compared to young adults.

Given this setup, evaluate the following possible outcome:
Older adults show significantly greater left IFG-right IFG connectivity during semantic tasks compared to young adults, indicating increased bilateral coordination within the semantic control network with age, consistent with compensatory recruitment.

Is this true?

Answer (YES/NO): NO